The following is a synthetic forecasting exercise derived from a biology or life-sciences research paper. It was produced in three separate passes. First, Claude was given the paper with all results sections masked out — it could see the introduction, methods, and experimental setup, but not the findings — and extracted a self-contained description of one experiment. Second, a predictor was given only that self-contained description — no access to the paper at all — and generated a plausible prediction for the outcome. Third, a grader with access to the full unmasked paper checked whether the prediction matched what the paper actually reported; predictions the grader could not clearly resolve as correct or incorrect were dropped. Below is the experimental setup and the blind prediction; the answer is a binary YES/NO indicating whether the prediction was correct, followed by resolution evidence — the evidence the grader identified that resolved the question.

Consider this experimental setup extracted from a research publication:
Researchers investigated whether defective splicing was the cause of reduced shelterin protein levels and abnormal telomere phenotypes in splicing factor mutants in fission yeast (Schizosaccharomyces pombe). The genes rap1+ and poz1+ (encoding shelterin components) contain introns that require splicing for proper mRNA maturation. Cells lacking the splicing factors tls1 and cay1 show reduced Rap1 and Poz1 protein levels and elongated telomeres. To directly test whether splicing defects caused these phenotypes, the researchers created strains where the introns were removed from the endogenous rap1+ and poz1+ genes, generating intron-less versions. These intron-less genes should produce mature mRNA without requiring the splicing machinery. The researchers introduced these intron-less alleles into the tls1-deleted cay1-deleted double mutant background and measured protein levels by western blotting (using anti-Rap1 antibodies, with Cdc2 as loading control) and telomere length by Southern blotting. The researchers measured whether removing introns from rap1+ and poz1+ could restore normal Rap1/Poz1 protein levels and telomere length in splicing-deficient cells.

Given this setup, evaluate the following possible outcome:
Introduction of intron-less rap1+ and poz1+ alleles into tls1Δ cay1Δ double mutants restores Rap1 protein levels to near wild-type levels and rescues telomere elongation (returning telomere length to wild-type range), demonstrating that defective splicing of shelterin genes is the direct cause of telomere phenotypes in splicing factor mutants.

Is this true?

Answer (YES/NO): YES